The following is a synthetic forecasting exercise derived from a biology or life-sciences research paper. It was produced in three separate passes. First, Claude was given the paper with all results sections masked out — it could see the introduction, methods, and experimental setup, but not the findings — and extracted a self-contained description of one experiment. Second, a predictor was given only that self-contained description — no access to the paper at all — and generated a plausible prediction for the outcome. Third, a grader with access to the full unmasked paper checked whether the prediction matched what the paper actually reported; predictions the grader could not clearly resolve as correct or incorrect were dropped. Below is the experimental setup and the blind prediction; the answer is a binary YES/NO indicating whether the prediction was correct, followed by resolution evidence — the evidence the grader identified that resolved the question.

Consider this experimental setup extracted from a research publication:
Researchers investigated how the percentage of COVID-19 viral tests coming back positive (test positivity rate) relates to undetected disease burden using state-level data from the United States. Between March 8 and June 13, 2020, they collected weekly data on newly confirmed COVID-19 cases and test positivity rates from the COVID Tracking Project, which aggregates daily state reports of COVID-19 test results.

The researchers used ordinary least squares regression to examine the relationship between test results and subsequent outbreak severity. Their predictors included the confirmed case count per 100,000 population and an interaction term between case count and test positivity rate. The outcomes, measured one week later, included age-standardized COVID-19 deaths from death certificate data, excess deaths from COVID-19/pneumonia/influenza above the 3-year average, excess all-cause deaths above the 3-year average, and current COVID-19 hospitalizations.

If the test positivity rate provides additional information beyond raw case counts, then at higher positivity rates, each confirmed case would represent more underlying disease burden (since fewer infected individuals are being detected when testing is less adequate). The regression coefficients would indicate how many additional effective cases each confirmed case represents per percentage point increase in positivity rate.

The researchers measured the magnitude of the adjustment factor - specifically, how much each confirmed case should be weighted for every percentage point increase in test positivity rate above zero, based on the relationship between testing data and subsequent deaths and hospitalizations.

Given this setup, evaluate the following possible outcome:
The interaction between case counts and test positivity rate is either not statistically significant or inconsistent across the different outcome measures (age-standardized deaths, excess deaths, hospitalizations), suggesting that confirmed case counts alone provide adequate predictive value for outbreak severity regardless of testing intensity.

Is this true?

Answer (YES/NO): NO